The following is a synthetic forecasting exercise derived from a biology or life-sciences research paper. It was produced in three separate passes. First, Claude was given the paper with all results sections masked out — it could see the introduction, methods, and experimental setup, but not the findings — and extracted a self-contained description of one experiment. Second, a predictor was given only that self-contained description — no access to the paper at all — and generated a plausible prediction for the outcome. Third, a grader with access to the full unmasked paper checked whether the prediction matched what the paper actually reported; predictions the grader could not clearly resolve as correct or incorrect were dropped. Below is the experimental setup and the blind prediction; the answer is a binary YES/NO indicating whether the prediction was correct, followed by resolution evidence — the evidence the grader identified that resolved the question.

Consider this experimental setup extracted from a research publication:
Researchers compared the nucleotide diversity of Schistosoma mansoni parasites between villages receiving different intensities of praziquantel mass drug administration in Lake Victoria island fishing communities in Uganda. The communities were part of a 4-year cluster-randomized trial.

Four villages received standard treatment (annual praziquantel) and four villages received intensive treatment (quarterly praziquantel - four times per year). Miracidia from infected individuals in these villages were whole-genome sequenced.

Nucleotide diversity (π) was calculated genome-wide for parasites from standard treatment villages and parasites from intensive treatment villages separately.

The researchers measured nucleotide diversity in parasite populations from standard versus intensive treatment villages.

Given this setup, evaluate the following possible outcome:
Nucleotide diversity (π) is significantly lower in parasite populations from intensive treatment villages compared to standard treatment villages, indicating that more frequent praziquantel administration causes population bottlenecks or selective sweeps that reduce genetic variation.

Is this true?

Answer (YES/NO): YES